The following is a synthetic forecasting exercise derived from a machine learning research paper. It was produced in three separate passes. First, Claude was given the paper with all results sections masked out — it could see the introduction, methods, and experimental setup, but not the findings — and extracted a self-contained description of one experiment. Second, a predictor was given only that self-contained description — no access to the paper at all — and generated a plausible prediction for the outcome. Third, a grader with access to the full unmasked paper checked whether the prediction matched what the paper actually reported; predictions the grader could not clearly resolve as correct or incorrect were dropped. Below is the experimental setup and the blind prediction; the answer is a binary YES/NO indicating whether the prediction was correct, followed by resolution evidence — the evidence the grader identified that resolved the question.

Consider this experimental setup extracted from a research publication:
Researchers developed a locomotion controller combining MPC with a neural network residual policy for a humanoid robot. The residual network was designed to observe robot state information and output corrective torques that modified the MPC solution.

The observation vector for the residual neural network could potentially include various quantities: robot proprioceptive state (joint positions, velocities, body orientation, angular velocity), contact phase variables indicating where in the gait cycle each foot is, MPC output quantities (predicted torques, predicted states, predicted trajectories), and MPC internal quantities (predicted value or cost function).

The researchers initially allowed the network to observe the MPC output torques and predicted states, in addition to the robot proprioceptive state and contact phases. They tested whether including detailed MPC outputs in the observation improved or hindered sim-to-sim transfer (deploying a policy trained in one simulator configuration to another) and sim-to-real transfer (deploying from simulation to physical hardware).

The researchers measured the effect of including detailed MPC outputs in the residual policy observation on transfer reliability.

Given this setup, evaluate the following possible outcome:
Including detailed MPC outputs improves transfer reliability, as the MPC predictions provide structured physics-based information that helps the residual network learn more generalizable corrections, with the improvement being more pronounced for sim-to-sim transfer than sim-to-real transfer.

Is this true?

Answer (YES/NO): NO